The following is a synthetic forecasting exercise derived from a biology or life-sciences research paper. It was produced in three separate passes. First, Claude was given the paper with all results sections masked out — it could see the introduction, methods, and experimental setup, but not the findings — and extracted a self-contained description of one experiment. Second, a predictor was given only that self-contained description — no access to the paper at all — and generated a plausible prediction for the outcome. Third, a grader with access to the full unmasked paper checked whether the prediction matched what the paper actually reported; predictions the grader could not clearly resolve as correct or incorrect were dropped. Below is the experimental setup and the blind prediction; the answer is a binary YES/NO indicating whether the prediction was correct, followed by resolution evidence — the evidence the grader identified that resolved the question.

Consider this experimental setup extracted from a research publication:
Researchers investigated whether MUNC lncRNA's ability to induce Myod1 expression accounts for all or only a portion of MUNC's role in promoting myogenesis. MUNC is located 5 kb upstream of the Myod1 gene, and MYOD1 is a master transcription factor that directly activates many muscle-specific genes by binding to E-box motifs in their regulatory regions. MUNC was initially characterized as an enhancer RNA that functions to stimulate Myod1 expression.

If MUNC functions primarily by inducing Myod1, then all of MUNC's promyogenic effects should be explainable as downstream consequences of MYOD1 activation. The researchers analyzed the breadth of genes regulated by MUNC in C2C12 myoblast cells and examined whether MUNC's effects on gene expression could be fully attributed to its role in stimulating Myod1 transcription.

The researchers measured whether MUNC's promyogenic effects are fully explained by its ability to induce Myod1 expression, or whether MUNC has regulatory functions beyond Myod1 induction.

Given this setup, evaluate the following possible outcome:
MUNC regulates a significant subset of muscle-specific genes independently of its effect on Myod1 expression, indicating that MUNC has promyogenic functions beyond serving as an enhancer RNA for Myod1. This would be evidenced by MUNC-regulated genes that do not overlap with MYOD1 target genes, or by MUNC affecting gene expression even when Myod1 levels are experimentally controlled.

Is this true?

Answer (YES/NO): YES